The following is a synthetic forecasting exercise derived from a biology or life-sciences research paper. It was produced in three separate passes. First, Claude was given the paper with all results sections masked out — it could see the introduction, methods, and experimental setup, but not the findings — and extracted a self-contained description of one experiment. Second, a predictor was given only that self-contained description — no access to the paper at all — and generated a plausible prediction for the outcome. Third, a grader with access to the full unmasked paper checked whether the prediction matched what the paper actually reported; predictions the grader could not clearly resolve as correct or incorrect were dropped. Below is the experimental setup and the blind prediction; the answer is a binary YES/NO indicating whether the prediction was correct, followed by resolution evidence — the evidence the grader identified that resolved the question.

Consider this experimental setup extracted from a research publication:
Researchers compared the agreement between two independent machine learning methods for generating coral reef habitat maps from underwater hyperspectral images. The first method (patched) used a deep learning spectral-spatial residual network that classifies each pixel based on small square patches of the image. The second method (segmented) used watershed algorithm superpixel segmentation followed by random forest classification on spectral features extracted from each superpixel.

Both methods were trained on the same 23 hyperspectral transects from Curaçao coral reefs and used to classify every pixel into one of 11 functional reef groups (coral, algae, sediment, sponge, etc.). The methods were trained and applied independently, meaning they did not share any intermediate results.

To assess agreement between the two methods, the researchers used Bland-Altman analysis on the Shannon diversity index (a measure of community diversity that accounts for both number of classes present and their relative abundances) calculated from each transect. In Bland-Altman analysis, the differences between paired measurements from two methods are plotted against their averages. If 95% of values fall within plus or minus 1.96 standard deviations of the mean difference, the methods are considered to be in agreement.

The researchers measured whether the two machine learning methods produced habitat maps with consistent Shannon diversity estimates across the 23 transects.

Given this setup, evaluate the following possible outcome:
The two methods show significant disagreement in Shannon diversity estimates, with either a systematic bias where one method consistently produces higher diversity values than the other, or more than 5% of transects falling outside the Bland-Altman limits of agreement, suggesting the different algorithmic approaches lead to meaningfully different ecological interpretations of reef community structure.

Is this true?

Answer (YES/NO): NO